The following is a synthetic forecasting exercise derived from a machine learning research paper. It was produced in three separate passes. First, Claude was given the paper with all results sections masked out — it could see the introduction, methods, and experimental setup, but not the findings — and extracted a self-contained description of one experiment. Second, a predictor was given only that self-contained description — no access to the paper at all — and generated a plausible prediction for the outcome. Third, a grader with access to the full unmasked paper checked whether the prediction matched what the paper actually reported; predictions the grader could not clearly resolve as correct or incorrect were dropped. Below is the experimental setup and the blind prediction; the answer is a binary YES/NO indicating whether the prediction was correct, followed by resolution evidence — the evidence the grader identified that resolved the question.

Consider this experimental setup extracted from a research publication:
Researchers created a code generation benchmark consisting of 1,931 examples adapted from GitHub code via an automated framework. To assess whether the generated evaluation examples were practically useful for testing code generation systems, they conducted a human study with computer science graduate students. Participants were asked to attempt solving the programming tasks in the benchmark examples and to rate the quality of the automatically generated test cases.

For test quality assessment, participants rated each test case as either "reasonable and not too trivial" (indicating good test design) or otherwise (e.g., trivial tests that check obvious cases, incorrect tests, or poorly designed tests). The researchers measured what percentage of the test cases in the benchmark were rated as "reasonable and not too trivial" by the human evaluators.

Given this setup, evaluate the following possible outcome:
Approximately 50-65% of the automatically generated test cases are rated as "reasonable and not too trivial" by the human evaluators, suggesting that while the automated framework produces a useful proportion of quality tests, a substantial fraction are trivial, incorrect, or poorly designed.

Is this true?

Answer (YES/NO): NO